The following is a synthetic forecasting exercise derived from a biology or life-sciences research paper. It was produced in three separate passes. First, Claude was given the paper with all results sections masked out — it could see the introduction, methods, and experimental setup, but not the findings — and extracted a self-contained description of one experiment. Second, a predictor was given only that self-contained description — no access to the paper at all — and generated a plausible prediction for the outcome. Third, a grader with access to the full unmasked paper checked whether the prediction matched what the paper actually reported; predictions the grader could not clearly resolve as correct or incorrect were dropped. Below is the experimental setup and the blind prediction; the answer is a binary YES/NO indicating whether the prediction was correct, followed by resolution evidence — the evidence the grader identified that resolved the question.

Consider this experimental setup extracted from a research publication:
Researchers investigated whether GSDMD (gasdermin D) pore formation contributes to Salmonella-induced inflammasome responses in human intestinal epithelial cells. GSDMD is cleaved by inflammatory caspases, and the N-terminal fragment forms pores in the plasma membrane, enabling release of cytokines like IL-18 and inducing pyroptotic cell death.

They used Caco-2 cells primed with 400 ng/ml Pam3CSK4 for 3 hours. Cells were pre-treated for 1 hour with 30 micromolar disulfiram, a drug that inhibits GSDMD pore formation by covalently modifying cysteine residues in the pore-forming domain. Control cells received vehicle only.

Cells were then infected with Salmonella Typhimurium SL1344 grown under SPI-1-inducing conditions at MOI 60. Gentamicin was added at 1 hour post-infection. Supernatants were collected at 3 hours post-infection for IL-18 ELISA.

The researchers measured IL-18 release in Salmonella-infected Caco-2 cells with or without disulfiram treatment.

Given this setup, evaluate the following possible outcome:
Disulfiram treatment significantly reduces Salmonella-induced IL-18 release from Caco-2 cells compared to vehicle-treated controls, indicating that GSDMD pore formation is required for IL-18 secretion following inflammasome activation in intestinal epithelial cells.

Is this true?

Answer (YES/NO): YES